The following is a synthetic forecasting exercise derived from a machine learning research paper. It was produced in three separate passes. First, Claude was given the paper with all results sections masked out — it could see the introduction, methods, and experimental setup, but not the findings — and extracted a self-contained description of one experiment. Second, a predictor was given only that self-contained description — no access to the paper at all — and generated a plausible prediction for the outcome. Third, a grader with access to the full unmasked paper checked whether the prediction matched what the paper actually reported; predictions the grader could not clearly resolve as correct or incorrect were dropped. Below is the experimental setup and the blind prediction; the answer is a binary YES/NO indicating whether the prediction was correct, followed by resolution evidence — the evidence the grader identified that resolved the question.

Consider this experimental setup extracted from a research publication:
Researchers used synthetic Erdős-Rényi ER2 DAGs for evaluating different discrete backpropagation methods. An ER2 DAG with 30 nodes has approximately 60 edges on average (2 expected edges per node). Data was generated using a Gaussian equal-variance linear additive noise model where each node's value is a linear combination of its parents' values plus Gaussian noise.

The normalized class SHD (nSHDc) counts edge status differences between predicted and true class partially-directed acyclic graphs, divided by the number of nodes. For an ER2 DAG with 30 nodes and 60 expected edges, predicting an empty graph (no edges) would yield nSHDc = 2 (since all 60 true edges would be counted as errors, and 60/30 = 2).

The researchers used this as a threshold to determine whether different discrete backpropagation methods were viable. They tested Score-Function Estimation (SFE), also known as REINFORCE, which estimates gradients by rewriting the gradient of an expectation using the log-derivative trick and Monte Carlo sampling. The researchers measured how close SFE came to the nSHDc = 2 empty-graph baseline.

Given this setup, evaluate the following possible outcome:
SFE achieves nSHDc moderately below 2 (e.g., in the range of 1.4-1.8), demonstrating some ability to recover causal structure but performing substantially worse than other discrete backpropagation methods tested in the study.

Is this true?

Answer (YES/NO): NO